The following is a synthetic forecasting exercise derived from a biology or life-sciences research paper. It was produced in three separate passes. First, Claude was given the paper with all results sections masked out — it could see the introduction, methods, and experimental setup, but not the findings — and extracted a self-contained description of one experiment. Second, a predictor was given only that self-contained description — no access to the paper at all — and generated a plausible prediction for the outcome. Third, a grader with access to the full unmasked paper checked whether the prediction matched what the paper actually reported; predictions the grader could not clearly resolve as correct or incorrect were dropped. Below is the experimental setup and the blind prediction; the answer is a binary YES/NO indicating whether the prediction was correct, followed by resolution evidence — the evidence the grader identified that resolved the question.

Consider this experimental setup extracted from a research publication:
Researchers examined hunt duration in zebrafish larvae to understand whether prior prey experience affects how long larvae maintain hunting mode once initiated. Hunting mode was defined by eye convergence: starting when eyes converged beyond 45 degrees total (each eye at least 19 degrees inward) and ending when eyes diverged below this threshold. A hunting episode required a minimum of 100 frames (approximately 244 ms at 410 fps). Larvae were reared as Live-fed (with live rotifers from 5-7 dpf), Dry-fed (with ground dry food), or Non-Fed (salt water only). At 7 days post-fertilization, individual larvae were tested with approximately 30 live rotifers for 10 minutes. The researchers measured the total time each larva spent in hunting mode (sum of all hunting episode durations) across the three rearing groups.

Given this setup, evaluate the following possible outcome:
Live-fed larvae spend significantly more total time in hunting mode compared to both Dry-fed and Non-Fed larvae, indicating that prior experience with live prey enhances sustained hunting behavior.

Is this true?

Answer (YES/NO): NO